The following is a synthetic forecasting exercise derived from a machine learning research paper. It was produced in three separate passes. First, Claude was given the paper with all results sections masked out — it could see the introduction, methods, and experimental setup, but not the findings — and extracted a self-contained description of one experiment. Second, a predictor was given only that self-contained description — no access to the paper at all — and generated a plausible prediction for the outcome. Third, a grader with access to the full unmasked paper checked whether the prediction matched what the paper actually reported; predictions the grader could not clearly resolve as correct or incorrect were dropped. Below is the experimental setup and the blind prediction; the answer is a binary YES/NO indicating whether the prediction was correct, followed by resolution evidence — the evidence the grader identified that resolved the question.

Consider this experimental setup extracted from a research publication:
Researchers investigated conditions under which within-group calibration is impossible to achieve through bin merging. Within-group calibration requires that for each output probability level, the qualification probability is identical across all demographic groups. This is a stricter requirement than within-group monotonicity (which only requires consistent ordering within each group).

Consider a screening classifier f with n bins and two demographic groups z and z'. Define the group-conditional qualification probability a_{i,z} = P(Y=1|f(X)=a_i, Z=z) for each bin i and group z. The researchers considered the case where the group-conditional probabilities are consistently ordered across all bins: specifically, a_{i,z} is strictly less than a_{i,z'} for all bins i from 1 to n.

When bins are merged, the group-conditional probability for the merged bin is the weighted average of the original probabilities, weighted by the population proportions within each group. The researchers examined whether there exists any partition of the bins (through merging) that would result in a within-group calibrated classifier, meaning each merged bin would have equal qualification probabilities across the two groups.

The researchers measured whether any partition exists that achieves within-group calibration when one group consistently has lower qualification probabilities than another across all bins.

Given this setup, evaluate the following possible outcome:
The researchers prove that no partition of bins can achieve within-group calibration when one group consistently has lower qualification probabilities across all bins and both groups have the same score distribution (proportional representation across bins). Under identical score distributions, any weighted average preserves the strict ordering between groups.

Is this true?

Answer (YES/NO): YES